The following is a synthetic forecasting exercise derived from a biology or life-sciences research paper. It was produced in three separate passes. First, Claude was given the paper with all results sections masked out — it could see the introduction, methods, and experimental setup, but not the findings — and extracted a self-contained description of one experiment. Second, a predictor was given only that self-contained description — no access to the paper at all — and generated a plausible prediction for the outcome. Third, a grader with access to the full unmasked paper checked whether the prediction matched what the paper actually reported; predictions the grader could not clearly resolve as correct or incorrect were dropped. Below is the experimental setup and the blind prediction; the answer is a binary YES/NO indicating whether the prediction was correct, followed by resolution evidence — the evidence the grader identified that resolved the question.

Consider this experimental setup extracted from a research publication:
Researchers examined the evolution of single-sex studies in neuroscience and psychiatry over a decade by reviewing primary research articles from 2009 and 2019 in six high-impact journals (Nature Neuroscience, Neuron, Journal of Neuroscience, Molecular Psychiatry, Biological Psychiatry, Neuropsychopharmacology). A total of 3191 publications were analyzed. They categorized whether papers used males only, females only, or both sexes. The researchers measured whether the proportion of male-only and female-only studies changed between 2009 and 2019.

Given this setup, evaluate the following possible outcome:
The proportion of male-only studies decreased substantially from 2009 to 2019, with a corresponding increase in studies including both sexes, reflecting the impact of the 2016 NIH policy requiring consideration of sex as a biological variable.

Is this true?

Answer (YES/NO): NO